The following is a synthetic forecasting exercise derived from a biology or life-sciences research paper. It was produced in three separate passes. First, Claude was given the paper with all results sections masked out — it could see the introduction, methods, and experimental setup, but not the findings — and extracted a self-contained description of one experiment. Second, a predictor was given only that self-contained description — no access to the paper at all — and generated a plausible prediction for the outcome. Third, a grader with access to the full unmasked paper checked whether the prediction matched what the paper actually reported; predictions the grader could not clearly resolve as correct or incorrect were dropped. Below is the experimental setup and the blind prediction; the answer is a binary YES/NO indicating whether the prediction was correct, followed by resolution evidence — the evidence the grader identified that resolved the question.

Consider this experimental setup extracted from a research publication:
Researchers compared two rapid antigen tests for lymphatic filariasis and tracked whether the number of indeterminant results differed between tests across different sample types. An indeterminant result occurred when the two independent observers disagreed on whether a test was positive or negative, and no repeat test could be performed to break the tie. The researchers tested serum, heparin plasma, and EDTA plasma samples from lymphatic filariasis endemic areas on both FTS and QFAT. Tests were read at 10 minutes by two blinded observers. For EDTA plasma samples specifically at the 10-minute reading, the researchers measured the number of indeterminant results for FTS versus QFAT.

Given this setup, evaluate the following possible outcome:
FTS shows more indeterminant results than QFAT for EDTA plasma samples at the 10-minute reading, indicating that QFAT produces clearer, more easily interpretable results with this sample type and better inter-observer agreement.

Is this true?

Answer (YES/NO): YES